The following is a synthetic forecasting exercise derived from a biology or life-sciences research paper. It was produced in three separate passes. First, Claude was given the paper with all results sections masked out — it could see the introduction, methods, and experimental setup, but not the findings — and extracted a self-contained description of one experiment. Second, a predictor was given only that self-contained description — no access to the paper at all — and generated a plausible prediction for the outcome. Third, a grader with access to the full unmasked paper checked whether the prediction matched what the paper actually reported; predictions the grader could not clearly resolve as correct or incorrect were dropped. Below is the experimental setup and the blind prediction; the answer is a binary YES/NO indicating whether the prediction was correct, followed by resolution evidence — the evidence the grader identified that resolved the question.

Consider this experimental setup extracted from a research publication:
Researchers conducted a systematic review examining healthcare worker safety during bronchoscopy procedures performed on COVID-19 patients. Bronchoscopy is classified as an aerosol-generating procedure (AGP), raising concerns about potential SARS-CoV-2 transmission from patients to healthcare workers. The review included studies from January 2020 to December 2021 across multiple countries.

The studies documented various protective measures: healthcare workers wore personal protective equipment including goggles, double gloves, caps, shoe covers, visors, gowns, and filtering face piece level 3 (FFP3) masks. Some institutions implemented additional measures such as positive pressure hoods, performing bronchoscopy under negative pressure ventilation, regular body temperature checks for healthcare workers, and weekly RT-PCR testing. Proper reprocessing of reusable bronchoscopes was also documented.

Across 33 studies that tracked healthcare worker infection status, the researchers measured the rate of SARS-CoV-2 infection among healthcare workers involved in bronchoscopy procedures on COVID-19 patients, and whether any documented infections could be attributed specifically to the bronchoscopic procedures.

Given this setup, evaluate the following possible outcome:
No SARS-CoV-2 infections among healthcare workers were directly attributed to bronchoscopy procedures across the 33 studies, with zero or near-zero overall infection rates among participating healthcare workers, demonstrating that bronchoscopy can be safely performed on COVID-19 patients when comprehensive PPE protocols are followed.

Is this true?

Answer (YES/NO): NO